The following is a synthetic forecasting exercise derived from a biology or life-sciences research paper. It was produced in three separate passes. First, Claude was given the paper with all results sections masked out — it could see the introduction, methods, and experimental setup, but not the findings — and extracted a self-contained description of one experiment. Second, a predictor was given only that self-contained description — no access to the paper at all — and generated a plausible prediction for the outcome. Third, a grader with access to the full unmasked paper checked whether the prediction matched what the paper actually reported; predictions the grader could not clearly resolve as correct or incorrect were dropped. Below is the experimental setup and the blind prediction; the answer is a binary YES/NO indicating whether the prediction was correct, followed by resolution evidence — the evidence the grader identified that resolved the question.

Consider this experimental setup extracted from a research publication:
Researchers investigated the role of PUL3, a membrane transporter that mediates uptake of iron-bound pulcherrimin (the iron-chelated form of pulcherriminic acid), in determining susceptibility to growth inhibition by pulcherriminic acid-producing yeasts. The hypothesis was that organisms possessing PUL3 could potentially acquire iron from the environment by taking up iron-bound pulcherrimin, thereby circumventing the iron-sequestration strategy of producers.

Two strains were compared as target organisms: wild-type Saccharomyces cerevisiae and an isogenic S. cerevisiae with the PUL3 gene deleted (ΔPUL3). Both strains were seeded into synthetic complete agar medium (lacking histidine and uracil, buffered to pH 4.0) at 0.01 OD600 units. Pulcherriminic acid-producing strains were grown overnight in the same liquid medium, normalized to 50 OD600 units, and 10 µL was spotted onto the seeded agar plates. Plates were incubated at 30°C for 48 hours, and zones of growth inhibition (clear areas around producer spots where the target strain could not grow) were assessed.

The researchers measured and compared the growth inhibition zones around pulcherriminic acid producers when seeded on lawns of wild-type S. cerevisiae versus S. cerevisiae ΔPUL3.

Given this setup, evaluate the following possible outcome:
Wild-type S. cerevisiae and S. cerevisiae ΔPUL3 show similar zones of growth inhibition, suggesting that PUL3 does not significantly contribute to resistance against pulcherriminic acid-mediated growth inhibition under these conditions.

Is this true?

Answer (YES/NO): NO